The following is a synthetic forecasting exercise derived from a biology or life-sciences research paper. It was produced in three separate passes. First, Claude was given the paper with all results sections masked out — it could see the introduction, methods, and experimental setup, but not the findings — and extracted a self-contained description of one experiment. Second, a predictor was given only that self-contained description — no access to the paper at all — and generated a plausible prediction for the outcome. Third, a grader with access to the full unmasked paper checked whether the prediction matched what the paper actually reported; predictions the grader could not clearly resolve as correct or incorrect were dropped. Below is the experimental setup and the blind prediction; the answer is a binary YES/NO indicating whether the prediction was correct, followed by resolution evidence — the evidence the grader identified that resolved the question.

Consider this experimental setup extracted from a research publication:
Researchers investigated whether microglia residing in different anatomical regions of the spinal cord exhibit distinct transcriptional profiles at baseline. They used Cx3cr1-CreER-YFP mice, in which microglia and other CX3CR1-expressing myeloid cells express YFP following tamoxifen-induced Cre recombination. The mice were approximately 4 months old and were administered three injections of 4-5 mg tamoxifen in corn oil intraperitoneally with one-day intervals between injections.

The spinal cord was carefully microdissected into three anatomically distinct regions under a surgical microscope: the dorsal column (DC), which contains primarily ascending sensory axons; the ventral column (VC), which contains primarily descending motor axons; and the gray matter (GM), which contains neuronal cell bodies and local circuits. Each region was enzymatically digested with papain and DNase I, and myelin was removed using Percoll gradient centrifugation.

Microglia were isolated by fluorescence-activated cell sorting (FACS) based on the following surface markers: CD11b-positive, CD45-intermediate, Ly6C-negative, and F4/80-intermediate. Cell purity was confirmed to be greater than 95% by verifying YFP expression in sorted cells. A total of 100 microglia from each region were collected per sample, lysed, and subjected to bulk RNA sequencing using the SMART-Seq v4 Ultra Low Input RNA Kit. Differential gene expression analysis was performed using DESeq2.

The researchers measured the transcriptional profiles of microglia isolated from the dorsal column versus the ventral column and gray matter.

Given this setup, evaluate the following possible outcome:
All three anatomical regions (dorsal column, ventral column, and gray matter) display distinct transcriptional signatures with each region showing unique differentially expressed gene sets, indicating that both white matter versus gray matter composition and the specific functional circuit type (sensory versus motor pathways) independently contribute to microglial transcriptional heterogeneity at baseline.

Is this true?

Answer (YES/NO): NO